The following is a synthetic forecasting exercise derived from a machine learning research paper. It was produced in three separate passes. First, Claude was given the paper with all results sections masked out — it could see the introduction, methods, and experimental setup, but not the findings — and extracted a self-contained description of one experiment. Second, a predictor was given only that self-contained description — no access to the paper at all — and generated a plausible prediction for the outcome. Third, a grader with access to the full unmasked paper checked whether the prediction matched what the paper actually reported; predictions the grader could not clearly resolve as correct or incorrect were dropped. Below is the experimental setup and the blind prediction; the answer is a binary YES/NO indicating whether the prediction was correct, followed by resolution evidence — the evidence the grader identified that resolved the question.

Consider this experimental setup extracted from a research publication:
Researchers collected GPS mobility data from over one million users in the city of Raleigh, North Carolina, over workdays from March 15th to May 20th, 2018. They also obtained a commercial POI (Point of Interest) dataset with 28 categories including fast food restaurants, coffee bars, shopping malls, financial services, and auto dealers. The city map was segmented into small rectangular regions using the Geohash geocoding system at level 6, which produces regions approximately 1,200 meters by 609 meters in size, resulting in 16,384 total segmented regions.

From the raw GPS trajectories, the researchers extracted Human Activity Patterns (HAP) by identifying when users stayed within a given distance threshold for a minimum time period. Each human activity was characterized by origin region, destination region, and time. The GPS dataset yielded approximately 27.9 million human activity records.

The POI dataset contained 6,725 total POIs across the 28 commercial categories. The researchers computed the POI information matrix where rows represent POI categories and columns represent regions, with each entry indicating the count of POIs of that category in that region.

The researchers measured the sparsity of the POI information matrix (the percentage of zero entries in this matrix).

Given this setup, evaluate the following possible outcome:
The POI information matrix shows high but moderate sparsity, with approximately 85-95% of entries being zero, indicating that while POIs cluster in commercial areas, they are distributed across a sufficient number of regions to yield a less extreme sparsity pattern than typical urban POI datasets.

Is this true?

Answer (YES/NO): NO